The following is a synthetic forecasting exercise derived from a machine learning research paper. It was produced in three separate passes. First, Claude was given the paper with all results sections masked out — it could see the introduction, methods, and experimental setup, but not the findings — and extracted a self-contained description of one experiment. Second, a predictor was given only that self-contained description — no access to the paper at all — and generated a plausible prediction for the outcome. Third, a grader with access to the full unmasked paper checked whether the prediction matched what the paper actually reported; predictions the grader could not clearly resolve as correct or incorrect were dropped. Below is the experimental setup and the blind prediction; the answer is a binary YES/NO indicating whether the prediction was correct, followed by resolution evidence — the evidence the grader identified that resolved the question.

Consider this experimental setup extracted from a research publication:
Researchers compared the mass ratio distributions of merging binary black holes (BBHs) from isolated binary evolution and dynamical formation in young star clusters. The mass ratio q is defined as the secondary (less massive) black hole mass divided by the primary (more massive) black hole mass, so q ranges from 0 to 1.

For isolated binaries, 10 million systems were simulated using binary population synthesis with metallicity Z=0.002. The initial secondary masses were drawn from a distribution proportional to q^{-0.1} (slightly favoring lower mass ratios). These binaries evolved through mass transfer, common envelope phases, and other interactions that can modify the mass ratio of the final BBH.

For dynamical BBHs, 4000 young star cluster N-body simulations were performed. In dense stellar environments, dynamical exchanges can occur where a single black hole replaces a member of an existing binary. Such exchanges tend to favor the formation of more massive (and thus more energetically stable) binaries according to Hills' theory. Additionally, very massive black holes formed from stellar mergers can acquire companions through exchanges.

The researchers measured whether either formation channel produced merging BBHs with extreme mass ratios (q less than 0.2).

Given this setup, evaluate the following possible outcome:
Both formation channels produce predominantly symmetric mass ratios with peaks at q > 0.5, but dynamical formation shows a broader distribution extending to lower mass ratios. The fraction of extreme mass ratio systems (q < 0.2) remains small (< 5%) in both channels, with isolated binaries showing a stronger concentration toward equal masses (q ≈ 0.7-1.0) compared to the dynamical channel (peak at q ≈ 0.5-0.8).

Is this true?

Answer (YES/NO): NO